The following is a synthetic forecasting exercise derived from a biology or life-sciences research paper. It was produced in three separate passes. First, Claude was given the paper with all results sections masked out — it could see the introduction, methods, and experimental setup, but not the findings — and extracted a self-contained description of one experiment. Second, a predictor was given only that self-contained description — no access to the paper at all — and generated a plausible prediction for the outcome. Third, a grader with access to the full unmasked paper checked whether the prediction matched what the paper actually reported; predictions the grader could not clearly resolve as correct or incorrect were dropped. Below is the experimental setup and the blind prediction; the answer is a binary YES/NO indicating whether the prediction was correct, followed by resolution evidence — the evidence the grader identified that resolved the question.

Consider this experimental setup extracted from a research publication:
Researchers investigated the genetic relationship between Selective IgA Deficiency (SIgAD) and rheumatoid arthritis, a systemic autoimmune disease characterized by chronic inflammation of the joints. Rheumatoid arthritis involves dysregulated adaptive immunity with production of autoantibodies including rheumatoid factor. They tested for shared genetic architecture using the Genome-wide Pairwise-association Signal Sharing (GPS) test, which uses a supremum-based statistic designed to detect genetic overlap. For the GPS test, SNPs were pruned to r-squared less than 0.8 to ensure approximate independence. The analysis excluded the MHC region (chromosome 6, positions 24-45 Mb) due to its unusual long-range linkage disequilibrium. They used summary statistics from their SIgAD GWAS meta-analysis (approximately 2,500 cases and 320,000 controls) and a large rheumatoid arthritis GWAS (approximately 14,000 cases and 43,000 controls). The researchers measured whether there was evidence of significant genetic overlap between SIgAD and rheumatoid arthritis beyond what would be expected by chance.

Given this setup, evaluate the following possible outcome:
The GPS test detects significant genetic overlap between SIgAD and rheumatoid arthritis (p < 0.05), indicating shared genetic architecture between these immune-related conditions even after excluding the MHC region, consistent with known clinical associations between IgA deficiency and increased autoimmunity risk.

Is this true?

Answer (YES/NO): YES